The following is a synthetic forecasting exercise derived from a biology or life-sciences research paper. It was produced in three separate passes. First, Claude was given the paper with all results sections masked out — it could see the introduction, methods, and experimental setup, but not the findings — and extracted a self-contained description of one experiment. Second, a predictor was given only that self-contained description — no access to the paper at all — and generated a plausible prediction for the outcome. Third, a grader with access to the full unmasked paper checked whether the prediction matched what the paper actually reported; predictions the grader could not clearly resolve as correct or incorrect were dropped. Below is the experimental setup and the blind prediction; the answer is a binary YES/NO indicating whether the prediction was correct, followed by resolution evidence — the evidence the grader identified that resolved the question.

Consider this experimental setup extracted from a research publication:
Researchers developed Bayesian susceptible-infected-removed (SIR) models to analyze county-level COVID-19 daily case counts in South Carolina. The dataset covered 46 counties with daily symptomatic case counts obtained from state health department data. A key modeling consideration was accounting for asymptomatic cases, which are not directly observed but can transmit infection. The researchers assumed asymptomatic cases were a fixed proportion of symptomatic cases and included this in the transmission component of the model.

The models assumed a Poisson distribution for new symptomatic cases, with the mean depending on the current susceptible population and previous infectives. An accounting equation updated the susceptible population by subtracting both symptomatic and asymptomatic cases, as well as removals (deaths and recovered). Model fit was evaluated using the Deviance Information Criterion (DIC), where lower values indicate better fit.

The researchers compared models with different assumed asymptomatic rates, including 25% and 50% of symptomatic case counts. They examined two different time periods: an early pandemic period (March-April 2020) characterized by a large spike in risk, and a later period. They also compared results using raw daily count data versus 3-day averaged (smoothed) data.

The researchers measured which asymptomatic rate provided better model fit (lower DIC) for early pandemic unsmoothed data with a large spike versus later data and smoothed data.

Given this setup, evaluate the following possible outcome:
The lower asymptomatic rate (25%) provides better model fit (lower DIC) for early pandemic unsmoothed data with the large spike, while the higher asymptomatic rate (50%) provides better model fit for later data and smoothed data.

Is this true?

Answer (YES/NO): NO